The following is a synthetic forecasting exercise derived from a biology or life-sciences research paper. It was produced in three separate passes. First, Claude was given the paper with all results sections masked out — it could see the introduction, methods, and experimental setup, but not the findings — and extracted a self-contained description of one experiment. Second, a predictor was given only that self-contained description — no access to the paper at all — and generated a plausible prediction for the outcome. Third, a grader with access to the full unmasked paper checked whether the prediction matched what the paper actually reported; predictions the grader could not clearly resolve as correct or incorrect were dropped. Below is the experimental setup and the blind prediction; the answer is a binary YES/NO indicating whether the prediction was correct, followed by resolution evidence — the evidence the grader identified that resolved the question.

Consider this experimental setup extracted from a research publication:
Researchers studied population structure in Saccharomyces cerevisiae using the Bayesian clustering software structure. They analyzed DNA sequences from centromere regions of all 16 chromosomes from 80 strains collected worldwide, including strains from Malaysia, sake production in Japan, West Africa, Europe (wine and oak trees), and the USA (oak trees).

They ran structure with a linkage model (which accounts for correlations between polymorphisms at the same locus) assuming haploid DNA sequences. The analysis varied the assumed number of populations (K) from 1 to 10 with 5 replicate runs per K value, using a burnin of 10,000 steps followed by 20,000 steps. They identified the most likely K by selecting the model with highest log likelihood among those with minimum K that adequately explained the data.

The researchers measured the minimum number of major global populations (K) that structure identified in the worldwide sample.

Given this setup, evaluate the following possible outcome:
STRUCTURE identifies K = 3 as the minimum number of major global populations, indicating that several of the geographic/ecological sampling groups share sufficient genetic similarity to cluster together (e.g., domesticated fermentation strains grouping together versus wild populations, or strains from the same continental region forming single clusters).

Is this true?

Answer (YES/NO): NO